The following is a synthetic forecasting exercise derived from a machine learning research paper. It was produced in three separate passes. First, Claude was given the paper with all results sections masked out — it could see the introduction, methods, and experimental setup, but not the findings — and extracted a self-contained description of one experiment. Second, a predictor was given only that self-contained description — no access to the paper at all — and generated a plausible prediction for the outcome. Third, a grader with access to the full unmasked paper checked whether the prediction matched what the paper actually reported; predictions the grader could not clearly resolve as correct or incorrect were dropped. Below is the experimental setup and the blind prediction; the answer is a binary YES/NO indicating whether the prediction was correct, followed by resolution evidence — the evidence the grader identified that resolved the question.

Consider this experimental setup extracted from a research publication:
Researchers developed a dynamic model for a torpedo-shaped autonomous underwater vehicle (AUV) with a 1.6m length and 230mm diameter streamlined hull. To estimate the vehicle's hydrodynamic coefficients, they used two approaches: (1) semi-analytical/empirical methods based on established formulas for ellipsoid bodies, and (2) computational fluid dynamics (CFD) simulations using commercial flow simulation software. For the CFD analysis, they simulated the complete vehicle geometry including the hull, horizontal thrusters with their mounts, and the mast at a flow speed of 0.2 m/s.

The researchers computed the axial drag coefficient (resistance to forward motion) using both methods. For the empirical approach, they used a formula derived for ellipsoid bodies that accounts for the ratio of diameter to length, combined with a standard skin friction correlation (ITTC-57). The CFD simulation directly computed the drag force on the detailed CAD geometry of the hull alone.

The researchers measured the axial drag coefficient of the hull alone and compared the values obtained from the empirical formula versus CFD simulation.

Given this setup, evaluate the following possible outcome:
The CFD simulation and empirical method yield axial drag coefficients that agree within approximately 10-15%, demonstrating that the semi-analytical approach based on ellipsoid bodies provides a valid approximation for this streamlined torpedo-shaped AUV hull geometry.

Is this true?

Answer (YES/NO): YES